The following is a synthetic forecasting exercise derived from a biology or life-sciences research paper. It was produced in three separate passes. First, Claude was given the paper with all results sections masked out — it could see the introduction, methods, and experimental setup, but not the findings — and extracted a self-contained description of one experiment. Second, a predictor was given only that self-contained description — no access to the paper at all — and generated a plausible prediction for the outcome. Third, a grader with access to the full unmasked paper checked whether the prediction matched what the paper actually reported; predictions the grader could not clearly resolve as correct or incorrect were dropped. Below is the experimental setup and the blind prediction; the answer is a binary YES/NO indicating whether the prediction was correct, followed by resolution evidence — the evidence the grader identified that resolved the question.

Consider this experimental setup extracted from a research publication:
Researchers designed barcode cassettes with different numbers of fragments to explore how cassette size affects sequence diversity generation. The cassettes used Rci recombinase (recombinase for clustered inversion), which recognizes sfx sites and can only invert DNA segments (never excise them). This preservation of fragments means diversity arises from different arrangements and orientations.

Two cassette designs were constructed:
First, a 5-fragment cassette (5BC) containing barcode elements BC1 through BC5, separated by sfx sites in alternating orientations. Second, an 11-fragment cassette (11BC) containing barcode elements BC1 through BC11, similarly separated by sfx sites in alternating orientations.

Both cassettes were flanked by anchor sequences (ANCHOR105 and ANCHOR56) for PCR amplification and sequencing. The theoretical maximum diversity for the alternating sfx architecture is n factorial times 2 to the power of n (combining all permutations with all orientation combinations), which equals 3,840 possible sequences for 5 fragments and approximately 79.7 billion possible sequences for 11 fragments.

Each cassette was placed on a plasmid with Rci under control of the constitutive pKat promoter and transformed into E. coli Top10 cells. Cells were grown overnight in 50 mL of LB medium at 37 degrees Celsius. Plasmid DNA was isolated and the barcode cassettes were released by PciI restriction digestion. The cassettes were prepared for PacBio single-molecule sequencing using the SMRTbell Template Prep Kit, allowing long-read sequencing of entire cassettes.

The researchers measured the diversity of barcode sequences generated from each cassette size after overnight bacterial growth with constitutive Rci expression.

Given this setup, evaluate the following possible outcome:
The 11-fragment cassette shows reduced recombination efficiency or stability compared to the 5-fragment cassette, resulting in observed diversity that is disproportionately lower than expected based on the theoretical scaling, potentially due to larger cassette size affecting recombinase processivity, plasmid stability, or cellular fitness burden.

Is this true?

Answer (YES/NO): NO